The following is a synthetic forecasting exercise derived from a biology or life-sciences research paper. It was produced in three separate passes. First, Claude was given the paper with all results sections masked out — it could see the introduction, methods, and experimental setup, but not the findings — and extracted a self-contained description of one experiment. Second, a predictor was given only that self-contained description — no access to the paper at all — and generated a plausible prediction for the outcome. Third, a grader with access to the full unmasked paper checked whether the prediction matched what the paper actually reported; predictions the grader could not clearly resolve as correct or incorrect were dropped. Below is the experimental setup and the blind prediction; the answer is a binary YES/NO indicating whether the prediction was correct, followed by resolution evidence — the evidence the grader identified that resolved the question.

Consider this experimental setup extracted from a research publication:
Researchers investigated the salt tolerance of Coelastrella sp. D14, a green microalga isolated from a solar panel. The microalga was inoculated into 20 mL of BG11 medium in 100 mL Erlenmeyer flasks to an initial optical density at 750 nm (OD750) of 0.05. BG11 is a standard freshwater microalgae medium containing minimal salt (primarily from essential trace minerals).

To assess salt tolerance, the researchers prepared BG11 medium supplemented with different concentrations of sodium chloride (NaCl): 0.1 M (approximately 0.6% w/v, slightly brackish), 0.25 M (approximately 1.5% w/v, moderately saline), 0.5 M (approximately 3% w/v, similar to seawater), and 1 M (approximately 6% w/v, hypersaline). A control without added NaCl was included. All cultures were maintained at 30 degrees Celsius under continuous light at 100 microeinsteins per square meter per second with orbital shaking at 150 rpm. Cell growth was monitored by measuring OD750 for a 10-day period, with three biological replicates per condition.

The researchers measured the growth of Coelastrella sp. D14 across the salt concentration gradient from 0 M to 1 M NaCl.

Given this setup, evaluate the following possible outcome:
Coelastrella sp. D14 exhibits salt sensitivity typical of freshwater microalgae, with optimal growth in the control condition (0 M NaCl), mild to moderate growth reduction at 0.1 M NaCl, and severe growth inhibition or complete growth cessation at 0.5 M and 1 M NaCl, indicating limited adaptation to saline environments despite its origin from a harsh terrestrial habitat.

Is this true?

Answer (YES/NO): NO